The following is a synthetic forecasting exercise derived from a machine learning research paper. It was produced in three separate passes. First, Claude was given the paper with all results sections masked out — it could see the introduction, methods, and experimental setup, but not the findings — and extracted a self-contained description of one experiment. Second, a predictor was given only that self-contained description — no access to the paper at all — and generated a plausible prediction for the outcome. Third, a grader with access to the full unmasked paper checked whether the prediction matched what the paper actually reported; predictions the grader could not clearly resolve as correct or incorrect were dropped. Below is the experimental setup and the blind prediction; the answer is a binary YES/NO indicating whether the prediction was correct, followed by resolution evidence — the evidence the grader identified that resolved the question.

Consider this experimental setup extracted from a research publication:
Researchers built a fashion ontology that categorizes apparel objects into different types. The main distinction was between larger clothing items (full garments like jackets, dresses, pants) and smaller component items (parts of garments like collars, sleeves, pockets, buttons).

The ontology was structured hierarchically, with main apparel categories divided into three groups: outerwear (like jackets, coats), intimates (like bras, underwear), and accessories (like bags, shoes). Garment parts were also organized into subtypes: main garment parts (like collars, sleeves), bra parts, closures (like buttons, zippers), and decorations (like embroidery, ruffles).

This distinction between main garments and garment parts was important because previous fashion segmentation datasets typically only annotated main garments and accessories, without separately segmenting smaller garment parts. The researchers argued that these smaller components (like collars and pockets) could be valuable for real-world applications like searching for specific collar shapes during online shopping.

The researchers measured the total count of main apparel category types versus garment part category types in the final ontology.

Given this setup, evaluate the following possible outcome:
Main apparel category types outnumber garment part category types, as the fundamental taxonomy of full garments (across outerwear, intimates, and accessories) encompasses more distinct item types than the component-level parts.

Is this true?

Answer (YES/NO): YES